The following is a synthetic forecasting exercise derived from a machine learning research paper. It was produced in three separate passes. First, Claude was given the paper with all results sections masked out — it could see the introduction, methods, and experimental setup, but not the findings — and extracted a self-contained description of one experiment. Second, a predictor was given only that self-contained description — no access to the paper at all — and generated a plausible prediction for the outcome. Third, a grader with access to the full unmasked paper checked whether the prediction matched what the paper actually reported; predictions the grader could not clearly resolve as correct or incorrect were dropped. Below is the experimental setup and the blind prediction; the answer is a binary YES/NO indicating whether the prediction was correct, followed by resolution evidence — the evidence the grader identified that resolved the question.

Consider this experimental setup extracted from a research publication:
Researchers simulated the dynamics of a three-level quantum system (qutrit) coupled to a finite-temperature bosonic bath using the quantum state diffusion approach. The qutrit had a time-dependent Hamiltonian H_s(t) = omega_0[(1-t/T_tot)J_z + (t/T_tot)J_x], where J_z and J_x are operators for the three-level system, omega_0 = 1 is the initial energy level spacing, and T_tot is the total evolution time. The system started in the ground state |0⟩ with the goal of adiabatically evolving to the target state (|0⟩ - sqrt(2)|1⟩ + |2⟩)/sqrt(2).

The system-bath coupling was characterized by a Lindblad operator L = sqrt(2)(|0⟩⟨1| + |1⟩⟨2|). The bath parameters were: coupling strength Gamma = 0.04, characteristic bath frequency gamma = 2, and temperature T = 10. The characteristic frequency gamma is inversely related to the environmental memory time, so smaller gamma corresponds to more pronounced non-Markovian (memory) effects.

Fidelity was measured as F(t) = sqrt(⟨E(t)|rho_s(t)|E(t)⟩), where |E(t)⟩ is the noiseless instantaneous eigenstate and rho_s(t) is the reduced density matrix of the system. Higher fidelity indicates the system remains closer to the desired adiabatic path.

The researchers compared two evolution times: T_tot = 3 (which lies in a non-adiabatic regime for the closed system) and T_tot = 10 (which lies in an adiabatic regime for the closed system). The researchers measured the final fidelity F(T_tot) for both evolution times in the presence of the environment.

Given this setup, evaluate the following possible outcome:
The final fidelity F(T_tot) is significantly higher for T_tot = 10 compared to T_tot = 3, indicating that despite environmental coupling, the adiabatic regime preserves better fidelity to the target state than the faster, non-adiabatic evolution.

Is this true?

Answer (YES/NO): NO